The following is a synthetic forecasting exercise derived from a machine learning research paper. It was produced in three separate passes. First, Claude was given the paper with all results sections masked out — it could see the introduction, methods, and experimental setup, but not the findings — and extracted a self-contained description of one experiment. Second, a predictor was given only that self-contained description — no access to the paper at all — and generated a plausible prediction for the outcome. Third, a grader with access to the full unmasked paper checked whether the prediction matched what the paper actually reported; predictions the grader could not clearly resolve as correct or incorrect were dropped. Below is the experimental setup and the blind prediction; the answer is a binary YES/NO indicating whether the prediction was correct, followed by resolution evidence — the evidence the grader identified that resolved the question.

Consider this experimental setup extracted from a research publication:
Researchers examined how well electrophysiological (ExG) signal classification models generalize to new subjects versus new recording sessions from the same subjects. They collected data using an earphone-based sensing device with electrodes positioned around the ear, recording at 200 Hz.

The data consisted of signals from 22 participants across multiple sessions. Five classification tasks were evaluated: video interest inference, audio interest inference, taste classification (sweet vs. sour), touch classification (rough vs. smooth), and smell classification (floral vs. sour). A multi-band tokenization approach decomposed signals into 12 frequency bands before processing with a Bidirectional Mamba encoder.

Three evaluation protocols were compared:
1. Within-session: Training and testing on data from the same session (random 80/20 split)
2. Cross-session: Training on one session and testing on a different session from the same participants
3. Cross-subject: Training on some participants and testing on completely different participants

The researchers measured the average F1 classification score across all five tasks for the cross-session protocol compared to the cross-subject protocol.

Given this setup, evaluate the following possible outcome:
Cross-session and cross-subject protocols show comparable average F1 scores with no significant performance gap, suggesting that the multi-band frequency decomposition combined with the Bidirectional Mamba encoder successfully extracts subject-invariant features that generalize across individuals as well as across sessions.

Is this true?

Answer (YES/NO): NO